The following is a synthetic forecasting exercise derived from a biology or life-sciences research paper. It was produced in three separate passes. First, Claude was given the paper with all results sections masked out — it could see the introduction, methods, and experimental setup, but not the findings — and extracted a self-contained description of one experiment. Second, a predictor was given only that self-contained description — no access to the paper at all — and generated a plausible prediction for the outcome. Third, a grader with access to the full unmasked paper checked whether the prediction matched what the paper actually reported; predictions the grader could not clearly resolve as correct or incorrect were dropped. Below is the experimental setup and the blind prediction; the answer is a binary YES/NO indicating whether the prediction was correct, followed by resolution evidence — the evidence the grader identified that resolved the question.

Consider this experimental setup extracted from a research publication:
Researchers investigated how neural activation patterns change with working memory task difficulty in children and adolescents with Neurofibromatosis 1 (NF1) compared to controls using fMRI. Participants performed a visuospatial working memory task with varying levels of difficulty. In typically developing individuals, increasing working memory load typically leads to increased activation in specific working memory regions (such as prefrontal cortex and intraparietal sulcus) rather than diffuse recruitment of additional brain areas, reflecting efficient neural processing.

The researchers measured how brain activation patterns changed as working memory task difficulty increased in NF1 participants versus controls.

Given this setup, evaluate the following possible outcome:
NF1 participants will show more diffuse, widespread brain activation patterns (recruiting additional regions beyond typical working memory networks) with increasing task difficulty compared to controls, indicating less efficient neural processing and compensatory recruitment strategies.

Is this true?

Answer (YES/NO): YES